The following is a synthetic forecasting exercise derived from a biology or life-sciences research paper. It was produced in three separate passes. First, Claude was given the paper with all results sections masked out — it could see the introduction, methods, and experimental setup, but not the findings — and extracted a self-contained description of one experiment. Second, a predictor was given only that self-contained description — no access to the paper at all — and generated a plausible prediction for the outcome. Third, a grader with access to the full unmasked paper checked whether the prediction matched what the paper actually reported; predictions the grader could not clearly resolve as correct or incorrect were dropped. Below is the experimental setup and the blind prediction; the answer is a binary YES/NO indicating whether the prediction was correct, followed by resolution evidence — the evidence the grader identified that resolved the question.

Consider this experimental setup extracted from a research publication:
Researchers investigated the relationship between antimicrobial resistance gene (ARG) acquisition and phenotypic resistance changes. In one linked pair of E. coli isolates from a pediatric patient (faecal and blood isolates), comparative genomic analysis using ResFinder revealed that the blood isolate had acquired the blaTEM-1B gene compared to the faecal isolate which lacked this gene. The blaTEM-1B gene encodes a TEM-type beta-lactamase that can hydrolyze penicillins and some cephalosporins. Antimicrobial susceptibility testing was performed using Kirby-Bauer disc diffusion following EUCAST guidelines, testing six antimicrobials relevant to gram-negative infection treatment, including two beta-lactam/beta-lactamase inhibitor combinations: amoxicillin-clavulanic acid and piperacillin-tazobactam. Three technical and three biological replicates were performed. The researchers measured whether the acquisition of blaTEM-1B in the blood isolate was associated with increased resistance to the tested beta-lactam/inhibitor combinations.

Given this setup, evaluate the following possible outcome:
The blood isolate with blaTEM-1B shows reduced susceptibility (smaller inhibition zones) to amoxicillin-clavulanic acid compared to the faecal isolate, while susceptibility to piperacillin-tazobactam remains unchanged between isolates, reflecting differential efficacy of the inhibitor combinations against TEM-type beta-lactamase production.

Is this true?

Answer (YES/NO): NO